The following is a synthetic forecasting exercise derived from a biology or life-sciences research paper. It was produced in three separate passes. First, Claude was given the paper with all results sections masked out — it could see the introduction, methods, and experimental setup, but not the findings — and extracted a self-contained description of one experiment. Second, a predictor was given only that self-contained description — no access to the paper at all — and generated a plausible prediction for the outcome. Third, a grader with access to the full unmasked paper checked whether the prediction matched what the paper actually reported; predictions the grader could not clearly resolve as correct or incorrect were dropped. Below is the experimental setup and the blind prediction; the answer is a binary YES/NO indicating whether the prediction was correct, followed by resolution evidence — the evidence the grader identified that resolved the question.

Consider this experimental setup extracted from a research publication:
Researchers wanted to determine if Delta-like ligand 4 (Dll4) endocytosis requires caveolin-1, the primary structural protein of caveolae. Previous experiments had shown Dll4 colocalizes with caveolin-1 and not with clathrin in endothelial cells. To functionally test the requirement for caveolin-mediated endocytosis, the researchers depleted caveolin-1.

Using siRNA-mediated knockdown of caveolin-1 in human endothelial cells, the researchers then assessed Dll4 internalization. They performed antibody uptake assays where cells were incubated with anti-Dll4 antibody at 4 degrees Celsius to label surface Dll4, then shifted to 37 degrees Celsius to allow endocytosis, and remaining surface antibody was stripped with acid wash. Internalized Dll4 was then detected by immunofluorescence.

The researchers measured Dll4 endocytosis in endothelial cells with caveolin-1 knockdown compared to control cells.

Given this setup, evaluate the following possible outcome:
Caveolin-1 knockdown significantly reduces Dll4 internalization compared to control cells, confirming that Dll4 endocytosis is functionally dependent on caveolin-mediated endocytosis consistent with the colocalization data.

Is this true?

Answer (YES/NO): YES